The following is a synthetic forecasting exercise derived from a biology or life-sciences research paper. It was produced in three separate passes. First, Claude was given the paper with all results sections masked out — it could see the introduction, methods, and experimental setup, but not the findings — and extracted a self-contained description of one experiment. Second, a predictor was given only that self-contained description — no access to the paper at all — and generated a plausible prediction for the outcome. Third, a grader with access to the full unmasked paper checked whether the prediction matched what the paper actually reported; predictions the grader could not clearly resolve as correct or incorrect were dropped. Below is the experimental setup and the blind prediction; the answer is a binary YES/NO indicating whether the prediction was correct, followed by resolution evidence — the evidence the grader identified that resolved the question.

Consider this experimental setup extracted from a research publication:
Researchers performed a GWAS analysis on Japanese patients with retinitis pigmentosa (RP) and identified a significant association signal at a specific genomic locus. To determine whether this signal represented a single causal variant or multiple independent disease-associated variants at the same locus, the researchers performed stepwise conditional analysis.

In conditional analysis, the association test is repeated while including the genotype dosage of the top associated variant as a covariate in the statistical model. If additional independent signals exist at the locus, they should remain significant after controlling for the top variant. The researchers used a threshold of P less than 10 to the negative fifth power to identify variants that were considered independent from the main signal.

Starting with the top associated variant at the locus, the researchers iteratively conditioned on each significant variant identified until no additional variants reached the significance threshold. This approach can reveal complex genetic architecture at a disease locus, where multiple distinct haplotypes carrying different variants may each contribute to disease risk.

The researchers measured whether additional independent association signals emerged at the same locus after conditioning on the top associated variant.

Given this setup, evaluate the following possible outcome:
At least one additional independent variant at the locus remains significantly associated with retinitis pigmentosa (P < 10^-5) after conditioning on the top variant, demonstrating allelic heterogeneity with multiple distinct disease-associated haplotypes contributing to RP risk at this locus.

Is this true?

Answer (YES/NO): YES